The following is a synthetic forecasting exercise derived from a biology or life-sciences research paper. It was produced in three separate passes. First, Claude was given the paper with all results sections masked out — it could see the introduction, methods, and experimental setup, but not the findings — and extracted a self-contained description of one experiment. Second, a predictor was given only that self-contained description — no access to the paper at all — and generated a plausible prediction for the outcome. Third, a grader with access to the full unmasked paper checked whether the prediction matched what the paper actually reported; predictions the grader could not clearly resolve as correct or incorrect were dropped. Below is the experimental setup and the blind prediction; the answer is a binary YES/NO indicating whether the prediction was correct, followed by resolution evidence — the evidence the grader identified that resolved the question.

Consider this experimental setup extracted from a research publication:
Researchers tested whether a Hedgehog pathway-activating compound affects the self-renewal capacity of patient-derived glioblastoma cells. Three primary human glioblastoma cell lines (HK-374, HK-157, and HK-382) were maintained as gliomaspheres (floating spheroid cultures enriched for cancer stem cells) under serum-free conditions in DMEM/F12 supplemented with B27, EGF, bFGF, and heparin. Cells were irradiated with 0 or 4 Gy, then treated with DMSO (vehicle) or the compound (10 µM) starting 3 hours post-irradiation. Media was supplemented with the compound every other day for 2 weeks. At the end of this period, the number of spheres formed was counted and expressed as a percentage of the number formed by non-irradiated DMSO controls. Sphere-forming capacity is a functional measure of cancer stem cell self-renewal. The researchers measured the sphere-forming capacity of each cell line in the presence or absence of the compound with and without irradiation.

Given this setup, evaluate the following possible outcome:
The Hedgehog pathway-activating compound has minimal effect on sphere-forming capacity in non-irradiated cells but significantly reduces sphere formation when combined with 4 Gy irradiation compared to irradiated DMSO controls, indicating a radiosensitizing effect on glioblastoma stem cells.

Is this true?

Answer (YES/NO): NO